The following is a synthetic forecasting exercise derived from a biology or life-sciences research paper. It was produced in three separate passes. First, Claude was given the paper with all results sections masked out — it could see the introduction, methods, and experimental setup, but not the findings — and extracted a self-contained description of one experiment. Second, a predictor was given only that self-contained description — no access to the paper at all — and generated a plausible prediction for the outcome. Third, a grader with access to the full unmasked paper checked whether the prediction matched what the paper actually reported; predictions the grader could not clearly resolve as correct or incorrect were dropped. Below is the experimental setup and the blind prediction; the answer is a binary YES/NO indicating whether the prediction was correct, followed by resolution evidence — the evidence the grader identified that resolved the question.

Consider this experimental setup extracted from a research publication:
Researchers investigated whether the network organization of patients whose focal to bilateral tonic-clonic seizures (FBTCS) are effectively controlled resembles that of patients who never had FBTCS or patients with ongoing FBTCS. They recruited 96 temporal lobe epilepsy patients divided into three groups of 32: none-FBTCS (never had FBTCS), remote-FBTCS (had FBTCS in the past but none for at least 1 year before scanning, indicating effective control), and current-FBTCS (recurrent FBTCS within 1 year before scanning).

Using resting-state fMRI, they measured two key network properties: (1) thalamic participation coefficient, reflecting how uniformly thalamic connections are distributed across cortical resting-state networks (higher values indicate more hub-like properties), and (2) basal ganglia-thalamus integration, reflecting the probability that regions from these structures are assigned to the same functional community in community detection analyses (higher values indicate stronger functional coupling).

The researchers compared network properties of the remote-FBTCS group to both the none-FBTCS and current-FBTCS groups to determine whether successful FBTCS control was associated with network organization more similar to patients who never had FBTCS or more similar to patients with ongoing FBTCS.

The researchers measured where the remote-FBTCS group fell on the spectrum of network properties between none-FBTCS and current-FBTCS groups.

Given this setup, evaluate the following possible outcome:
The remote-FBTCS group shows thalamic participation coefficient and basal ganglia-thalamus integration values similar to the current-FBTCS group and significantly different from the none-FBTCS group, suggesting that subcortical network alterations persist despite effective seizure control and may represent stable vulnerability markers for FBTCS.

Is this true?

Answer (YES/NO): NO